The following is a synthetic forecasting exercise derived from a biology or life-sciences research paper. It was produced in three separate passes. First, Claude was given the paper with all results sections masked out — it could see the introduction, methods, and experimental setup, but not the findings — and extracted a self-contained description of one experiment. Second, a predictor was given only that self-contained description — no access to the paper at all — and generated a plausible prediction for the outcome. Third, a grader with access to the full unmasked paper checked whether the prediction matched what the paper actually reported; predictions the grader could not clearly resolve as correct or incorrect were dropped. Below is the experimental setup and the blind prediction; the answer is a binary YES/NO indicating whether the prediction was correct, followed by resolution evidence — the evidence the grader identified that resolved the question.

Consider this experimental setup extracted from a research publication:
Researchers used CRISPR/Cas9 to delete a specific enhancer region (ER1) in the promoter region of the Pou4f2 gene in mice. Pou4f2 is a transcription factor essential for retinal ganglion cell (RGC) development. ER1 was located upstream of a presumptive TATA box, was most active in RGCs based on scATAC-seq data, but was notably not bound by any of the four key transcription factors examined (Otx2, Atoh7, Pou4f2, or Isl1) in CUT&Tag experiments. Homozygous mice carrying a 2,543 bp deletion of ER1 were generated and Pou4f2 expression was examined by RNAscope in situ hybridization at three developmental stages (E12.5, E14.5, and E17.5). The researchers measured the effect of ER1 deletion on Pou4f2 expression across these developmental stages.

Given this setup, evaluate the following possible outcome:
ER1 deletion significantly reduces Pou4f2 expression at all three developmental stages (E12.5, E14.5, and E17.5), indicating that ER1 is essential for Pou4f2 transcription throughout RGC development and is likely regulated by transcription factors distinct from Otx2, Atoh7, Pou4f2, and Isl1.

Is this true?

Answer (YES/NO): NO